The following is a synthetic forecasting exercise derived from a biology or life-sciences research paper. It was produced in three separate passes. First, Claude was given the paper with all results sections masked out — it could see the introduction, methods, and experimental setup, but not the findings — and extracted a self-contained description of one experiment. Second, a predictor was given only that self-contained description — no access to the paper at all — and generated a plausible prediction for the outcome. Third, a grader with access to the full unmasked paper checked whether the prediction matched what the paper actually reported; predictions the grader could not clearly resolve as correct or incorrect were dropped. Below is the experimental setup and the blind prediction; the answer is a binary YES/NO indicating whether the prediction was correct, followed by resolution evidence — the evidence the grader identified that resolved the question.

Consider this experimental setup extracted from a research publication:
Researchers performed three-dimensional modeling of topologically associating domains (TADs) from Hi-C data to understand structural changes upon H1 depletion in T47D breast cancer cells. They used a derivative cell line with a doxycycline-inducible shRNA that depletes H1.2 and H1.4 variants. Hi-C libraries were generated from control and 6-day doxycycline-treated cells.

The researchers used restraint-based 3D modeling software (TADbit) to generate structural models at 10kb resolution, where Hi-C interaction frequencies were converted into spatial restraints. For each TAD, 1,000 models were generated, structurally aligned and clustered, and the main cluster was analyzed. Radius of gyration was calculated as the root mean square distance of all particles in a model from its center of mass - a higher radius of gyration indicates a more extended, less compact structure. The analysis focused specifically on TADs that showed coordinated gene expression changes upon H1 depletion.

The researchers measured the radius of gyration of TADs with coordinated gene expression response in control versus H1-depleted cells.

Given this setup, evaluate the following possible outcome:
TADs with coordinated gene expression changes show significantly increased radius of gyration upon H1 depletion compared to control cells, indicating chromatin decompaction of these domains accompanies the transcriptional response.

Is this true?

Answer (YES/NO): NO